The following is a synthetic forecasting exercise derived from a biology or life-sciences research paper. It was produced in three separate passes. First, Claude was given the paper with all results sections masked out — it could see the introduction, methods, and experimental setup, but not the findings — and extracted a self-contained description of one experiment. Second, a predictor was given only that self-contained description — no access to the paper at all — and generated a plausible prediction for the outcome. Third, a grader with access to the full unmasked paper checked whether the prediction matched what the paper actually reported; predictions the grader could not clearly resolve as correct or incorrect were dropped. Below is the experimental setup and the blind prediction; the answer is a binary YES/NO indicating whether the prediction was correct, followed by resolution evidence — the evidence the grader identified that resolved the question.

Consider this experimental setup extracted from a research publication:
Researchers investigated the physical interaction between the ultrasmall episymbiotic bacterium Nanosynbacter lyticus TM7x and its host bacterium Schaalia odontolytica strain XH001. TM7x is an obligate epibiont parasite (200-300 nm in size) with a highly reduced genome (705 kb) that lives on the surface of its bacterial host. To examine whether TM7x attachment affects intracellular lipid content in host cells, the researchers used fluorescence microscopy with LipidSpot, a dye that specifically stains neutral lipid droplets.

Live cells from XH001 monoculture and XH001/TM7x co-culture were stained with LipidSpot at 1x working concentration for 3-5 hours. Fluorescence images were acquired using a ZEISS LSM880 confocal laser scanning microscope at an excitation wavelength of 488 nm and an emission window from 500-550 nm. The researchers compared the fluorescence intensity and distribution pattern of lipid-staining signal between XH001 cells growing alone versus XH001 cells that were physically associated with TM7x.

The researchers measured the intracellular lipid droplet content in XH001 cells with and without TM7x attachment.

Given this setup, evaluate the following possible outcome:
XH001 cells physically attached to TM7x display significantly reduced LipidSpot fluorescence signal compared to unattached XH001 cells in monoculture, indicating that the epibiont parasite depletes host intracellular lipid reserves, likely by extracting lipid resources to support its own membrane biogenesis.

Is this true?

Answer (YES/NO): NO